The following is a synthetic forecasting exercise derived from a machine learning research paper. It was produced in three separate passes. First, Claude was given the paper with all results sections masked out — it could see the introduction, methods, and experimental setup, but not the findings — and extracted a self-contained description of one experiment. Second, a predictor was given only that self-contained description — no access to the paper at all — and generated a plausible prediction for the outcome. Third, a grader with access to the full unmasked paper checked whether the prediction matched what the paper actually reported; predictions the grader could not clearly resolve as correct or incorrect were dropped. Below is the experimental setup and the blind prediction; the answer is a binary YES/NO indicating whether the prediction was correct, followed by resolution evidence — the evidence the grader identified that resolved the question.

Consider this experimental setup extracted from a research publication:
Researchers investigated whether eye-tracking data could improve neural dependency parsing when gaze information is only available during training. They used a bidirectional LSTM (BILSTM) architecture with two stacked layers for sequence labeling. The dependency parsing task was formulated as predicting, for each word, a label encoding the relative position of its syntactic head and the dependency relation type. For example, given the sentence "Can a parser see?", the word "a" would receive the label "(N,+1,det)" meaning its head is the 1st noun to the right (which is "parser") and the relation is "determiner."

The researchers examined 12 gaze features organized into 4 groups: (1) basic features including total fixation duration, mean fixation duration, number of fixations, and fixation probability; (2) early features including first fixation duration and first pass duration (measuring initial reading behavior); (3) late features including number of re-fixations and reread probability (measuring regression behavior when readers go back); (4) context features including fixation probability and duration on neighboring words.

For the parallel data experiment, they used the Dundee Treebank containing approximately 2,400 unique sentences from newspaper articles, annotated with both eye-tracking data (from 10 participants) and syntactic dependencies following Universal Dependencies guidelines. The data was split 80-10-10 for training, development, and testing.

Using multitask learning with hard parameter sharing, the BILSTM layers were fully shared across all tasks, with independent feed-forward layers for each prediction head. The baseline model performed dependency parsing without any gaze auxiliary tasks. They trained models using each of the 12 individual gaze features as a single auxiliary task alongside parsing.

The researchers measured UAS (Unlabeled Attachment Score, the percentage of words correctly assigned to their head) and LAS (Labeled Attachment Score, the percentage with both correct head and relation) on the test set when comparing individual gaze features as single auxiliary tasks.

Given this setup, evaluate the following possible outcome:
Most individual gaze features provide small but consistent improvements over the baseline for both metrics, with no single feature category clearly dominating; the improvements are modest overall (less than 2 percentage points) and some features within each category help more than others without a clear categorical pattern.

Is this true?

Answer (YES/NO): NO